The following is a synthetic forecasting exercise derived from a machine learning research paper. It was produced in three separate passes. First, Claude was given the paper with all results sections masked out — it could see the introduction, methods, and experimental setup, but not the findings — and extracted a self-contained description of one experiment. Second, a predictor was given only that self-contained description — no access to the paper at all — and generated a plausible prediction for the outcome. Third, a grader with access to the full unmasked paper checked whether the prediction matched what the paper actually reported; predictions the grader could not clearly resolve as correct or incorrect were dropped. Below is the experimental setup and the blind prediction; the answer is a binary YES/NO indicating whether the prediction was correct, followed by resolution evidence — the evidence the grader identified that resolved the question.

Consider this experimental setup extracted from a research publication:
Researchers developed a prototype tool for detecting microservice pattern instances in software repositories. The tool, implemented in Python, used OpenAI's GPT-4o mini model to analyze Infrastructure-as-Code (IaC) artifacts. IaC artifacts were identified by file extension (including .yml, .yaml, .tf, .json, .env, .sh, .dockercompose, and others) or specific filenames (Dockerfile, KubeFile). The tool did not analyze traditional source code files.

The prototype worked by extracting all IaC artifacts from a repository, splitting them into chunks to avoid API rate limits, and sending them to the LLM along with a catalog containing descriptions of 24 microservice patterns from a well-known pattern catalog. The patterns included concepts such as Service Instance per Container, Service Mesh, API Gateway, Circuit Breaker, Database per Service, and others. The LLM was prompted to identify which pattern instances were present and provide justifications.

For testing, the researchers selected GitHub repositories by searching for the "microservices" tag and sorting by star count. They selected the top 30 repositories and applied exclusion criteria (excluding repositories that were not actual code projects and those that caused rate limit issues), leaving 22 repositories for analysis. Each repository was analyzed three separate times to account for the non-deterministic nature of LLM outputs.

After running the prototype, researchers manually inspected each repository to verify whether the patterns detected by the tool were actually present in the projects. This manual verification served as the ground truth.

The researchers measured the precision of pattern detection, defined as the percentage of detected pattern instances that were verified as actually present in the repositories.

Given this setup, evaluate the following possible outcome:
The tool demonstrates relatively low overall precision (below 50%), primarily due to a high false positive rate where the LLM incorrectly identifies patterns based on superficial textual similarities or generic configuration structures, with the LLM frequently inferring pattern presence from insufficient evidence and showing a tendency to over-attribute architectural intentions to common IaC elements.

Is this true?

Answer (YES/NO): NO